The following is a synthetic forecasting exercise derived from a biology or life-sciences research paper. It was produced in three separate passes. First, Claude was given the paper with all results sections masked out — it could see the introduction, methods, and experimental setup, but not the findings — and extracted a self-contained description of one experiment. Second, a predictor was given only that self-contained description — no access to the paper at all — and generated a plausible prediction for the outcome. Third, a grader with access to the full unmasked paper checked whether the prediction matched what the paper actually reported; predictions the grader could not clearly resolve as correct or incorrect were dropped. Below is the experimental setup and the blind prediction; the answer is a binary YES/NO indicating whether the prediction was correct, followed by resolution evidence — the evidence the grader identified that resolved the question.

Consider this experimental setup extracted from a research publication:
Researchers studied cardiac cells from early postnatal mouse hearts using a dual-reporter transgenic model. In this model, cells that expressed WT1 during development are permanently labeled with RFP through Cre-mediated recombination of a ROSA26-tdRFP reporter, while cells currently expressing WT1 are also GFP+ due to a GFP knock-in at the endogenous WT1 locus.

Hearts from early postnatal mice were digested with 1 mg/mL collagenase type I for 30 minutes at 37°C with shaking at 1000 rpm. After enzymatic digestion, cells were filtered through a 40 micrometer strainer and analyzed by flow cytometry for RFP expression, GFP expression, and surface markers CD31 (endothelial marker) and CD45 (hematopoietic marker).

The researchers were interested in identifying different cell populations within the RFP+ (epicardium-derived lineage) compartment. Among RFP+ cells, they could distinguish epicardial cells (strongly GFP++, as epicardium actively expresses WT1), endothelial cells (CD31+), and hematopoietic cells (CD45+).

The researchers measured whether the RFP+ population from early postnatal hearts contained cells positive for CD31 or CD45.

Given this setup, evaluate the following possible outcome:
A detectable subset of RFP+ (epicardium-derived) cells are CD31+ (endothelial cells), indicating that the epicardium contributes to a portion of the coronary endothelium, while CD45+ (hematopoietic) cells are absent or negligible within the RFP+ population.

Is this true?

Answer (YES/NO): NO